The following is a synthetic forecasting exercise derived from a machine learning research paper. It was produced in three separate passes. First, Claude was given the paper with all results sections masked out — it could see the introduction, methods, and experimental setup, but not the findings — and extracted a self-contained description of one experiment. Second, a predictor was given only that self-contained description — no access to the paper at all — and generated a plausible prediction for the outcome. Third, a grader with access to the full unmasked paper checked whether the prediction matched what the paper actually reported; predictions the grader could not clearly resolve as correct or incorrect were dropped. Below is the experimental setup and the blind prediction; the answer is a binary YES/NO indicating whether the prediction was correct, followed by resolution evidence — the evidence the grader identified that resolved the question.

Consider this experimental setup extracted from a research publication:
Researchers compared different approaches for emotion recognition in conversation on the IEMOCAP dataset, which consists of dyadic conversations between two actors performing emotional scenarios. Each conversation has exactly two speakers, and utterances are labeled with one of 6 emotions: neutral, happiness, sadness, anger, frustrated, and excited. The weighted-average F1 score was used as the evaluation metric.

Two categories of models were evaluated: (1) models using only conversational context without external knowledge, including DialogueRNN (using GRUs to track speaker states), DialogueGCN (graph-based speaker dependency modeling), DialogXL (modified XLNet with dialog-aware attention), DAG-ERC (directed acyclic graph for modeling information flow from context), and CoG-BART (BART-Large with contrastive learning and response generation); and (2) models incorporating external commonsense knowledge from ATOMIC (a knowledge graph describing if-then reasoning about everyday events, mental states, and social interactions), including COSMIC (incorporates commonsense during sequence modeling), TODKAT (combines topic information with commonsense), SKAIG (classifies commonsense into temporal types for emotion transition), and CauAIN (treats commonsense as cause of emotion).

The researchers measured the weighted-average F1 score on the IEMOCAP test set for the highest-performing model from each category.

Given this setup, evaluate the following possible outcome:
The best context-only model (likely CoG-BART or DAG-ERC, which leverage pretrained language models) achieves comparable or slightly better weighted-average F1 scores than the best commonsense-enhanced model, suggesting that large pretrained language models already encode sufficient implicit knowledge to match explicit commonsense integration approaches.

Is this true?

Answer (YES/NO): YES